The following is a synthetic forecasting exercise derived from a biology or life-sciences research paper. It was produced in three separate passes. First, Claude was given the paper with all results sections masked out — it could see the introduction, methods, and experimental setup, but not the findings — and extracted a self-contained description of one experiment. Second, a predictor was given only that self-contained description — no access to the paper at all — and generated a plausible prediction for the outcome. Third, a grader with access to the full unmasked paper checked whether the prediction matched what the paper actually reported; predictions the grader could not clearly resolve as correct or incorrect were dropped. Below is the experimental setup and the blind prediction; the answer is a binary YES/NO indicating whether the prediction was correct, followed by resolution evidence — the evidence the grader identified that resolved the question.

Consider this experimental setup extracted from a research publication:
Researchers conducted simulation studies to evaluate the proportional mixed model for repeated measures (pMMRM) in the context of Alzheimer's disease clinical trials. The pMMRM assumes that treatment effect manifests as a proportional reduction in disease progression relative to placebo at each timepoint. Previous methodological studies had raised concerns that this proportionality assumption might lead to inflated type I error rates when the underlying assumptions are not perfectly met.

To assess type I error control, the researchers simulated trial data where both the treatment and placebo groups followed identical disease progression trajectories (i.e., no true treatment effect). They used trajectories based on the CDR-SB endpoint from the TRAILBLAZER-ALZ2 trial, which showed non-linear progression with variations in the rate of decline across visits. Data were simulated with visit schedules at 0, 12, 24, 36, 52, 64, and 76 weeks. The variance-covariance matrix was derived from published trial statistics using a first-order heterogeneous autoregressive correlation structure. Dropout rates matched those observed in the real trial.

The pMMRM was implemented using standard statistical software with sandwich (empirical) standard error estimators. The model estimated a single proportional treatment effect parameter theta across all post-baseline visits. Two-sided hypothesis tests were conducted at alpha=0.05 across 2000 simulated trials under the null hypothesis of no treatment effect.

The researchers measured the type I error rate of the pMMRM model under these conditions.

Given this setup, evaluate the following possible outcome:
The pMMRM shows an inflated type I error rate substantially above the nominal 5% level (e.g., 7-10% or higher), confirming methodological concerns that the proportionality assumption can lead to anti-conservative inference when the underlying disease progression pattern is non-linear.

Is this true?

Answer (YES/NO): NO